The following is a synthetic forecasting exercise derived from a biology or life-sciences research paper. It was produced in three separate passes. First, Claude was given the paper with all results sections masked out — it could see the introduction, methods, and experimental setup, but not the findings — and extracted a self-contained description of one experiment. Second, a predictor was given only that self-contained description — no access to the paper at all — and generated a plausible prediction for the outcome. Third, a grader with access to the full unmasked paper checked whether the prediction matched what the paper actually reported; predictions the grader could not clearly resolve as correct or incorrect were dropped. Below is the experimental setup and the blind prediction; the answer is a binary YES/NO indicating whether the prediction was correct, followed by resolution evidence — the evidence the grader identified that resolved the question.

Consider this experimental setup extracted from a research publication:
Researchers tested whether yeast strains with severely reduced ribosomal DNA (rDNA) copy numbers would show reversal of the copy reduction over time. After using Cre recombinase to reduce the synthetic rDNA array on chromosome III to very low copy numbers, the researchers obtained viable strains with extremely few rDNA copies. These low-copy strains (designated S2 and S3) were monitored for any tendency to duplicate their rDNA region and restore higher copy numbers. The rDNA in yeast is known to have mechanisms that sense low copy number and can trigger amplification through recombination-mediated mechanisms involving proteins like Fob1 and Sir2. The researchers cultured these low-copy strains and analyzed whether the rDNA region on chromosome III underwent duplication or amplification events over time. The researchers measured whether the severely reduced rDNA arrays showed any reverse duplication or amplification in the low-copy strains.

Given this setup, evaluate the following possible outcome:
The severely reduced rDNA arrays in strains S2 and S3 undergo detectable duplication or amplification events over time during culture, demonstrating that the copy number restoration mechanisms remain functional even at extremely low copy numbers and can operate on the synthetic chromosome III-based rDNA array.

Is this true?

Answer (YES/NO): YES